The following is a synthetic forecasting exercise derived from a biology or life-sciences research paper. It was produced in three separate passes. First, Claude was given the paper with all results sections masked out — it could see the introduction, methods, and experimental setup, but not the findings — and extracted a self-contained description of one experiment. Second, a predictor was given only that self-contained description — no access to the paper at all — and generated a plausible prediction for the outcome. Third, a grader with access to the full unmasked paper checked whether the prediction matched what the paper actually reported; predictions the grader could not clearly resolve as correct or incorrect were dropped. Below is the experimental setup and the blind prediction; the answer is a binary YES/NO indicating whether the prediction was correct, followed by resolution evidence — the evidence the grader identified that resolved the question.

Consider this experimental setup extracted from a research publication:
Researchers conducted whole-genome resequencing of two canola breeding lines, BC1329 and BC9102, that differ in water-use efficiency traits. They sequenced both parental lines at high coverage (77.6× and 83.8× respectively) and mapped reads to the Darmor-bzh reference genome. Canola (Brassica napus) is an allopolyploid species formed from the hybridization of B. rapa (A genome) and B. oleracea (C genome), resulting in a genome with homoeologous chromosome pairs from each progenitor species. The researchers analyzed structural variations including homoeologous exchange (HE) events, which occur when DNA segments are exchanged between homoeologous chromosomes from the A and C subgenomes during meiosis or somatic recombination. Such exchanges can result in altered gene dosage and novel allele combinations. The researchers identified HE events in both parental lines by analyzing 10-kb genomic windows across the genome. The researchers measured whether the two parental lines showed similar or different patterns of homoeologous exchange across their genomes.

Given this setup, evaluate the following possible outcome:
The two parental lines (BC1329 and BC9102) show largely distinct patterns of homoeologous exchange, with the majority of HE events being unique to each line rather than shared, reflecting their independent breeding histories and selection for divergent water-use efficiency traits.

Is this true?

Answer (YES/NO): NO